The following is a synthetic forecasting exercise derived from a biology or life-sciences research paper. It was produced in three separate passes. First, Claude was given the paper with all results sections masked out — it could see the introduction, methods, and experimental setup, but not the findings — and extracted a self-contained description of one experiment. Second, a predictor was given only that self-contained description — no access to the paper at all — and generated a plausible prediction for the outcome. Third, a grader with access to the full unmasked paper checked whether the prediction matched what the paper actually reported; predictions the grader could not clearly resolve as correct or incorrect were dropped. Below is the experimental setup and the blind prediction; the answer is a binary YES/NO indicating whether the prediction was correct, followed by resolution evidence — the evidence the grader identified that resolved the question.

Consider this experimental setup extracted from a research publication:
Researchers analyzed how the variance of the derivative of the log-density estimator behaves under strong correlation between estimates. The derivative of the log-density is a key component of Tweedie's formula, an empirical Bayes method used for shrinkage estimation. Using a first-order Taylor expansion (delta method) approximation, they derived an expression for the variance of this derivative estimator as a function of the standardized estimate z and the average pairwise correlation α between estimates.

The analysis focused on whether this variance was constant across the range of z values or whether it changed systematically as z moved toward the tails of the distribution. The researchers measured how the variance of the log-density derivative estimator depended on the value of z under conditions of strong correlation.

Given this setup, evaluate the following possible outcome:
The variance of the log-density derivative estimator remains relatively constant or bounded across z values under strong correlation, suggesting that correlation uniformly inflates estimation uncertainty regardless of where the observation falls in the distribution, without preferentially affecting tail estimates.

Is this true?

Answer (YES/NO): NO